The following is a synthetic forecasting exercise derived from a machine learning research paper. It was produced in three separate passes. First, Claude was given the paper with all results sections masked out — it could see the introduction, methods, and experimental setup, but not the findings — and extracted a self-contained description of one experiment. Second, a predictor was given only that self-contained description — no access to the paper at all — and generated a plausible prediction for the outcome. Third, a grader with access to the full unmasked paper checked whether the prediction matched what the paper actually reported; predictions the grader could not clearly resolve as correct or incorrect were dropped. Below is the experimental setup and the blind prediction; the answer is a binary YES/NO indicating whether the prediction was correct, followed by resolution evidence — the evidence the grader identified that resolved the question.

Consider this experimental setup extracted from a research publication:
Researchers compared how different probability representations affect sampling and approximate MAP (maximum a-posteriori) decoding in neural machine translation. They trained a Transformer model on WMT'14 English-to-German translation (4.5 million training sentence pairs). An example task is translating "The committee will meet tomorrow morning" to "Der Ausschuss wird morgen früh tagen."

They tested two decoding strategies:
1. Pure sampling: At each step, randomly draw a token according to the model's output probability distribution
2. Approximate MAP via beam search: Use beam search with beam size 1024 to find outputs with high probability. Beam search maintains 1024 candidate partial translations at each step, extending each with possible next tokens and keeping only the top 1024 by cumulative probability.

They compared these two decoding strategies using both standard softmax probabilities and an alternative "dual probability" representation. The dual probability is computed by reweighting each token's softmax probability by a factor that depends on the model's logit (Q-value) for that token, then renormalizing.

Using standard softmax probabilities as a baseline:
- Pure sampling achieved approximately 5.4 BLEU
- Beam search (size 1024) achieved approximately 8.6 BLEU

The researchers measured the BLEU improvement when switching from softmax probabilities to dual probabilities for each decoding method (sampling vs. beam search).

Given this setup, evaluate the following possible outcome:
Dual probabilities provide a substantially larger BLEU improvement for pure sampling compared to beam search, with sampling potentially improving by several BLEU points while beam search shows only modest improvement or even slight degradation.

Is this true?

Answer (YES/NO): NO